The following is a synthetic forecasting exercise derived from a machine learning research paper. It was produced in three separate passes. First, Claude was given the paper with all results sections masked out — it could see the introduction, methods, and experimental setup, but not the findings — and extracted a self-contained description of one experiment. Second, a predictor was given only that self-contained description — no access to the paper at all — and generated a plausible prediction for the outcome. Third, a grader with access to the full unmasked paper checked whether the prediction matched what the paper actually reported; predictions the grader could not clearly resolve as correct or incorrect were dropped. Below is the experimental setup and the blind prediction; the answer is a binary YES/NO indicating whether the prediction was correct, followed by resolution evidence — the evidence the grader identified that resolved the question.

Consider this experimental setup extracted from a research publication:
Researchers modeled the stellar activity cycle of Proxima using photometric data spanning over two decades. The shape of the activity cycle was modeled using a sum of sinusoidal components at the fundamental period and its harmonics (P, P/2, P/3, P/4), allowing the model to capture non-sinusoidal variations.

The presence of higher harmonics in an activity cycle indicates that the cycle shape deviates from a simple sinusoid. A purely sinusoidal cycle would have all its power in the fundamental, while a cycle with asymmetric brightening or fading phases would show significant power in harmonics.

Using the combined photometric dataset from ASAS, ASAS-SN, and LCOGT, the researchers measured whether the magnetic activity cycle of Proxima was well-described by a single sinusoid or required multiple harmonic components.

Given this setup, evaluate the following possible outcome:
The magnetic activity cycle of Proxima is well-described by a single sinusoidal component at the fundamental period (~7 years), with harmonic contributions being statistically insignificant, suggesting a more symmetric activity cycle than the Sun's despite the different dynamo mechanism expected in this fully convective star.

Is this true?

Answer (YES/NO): NO